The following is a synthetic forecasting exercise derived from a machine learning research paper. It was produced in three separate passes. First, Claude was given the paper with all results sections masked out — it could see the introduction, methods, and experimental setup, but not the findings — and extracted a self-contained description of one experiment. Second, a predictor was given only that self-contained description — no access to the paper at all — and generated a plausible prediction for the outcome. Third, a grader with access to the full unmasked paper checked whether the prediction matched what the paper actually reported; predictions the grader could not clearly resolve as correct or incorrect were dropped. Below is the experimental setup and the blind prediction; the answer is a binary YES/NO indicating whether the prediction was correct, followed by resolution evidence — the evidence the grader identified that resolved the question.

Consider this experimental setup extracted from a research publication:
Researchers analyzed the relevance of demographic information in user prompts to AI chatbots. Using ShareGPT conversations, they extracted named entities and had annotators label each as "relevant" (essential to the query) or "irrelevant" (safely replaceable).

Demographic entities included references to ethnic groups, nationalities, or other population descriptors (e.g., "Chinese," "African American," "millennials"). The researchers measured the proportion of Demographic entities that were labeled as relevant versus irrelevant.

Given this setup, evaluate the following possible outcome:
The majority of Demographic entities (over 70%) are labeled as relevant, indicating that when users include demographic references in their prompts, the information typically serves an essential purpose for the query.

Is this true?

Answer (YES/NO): YES